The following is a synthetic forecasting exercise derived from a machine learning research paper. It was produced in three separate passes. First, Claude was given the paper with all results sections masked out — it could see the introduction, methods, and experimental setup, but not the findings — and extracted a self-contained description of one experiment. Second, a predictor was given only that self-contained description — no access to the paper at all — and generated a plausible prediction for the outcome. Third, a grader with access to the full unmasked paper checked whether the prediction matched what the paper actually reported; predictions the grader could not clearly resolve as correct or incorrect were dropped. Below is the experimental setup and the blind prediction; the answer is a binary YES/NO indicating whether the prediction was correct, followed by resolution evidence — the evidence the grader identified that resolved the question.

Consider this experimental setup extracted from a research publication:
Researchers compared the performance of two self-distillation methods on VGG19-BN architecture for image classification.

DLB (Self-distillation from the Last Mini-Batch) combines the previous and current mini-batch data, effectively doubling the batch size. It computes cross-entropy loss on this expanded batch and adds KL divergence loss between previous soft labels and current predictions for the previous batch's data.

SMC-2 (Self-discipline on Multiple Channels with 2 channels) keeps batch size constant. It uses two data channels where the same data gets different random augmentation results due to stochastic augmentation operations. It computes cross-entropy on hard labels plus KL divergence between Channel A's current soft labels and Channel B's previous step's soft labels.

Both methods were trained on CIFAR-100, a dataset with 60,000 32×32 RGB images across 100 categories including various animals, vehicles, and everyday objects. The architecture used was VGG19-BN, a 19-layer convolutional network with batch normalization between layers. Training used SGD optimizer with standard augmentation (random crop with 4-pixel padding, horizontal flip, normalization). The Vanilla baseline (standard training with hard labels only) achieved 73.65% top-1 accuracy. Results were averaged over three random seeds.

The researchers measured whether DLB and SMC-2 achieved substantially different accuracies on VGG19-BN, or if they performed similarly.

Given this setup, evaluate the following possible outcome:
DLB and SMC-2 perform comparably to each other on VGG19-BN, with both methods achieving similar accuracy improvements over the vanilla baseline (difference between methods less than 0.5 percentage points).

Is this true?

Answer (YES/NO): YES